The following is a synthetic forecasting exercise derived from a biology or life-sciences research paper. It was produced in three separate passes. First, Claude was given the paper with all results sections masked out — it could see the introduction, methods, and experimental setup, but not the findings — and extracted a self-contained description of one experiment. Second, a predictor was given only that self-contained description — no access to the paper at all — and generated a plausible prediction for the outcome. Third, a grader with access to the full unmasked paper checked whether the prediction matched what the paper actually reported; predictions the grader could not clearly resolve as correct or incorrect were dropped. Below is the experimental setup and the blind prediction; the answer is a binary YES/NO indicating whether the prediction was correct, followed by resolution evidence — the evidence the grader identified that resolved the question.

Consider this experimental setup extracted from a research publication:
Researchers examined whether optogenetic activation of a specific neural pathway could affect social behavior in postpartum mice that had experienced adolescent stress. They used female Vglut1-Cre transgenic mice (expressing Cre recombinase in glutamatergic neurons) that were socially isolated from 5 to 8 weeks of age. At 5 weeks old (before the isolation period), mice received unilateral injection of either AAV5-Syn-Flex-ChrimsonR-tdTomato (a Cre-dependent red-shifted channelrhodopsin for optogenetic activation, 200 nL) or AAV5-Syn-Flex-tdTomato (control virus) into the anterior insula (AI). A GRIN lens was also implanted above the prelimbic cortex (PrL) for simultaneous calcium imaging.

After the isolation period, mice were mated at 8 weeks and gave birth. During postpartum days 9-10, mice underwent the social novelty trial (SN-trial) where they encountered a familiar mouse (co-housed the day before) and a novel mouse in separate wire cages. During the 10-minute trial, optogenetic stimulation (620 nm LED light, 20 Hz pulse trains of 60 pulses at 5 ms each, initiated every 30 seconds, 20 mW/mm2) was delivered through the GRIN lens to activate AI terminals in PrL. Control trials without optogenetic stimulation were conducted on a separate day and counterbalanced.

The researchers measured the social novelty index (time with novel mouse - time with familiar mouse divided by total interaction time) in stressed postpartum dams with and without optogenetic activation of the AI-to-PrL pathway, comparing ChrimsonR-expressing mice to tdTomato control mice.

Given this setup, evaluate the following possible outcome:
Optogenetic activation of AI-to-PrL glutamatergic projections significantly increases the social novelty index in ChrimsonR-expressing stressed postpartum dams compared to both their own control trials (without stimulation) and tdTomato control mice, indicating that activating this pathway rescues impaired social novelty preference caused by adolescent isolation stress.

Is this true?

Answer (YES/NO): YES